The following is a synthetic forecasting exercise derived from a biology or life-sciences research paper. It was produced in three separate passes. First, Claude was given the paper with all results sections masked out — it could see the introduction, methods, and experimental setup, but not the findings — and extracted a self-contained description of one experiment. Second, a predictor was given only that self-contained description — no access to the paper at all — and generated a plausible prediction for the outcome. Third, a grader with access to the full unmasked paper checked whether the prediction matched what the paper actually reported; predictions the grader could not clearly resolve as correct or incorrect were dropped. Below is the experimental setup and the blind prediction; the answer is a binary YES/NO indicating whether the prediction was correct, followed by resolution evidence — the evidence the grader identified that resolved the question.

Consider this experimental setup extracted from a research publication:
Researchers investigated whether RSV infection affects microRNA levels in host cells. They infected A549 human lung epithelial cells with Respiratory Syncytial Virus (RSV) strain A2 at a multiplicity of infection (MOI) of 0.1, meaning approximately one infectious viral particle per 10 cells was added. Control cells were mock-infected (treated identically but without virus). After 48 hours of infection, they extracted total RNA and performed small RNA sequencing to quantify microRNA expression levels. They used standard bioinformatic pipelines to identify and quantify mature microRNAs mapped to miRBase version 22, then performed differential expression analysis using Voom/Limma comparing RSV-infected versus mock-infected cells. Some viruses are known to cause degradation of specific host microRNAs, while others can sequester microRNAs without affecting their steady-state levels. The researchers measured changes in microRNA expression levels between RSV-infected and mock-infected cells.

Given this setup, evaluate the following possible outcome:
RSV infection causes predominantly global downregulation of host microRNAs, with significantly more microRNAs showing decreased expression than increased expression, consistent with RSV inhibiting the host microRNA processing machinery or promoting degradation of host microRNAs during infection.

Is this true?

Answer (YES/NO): NO